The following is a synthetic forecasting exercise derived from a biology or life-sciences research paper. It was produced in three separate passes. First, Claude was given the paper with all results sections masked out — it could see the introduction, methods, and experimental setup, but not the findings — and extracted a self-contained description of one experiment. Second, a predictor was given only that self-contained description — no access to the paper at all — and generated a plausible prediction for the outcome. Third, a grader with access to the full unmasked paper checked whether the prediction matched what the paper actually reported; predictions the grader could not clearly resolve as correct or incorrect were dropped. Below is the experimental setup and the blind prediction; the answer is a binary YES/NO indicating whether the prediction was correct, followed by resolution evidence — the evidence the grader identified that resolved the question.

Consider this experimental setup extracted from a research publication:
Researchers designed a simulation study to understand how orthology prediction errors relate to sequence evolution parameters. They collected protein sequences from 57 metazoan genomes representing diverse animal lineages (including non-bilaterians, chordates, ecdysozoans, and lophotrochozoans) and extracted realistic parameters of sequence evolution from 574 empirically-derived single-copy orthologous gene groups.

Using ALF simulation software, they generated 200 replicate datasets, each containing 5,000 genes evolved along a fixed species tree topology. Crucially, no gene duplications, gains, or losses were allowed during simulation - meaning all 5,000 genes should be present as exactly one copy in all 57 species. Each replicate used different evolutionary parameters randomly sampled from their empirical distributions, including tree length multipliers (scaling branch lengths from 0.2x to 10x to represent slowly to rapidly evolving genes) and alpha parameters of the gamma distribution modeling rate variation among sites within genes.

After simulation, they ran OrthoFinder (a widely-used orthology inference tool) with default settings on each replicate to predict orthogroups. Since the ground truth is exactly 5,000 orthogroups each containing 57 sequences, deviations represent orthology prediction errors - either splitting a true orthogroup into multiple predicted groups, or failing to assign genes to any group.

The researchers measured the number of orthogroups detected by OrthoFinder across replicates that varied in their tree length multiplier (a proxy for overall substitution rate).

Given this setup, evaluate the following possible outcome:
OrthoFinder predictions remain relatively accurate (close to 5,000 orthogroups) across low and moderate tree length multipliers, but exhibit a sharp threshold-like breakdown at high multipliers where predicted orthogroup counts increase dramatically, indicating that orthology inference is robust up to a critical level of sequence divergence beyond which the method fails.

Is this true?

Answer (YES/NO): NO